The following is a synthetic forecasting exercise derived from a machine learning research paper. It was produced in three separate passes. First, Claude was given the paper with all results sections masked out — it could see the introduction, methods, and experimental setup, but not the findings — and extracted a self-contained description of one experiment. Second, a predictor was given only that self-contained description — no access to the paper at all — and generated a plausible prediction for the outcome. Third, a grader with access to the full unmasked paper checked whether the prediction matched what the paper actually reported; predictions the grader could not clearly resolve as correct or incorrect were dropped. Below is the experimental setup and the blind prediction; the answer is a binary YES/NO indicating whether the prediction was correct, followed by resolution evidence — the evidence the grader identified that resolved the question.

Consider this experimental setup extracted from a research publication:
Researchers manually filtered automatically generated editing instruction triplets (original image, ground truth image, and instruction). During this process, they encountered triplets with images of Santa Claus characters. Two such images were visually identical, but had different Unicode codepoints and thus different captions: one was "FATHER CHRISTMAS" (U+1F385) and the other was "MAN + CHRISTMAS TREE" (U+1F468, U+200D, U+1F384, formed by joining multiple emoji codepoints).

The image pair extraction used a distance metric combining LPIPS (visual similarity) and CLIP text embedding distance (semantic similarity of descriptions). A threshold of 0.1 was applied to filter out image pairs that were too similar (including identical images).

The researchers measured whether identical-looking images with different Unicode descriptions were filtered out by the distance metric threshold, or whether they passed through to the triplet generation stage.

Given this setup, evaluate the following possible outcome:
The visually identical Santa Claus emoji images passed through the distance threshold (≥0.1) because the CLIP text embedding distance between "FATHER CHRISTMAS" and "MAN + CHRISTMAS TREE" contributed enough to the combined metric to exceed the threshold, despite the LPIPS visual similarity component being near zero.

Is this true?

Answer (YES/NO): YES